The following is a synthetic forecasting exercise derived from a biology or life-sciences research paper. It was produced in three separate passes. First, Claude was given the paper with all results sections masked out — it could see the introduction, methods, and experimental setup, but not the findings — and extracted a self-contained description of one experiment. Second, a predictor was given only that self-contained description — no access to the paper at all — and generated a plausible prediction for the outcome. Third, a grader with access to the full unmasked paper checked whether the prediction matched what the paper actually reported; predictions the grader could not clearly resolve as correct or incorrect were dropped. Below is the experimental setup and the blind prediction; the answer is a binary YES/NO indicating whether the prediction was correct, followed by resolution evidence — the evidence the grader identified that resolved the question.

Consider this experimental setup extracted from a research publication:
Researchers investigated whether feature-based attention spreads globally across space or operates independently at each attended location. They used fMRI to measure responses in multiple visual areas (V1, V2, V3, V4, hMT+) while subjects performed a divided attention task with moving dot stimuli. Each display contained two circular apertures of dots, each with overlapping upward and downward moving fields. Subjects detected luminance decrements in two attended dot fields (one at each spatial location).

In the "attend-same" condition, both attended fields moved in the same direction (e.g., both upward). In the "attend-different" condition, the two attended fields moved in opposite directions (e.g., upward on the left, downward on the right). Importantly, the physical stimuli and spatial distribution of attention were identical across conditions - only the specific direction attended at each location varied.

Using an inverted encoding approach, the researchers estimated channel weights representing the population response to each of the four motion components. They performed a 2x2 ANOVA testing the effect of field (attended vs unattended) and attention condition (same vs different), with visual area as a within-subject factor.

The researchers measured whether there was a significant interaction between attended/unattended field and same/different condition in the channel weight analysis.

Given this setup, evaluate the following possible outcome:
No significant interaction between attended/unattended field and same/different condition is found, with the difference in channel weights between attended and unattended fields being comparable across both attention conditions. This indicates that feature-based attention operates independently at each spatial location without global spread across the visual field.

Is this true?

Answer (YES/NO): NO